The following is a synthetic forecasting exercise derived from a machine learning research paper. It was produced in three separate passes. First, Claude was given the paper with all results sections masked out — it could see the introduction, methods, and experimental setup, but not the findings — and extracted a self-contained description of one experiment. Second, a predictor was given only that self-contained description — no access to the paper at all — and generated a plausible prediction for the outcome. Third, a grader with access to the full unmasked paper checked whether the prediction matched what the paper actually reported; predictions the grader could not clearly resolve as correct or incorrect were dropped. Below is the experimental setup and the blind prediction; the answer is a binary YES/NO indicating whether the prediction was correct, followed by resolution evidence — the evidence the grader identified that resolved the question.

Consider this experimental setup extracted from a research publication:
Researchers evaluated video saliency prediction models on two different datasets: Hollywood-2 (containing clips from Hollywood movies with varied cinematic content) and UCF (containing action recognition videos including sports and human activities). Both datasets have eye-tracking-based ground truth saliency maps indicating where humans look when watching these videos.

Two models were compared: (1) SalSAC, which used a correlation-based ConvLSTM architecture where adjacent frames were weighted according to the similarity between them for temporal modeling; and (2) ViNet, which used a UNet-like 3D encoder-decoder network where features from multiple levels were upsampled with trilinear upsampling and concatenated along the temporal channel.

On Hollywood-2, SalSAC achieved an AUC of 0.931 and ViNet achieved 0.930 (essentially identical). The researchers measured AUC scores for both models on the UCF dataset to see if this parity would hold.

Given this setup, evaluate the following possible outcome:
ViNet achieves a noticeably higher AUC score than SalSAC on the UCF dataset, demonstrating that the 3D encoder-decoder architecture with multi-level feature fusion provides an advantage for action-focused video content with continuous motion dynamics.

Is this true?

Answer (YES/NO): NO